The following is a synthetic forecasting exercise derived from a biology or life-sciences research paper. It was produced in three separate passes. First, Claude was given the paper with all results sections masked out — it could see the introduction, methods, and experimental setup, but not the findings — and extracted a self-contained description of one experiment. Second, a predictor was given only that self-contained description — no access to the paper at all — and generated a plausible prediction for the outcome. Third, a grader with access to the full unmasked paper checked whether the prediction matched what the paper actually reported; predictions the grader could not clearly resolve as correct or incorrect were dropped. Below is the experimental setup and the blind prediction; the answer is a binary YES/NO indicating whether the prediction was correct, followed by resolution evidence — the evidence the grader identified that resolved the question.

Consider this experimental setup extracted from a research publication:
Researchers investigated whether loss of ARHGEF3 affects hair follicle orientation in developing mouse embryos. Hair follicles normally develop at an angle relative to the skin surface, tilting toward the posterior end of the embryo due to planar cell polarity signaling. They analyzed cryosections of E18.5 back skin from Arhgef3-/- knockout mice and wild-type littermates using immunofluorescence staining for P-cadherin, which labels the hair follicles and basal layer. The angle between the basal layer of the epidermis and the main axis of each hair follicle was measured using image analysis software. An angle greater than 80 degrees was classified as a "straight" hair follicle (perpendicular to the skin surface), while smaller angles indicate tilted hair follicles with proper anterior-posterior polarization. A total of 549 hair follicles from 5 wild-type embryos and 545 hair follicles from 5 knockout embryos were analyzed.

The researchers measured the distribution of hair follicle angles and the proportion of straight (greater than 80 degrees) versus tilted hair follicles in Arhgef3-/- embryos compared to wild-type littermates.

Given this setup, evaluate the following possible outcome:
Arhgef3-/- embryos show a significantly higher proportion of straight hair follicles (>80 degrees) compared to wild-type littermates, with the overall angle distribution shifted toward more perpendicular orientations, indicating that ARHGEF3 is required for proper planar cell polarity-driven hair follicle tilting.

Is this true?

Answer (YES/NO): NO